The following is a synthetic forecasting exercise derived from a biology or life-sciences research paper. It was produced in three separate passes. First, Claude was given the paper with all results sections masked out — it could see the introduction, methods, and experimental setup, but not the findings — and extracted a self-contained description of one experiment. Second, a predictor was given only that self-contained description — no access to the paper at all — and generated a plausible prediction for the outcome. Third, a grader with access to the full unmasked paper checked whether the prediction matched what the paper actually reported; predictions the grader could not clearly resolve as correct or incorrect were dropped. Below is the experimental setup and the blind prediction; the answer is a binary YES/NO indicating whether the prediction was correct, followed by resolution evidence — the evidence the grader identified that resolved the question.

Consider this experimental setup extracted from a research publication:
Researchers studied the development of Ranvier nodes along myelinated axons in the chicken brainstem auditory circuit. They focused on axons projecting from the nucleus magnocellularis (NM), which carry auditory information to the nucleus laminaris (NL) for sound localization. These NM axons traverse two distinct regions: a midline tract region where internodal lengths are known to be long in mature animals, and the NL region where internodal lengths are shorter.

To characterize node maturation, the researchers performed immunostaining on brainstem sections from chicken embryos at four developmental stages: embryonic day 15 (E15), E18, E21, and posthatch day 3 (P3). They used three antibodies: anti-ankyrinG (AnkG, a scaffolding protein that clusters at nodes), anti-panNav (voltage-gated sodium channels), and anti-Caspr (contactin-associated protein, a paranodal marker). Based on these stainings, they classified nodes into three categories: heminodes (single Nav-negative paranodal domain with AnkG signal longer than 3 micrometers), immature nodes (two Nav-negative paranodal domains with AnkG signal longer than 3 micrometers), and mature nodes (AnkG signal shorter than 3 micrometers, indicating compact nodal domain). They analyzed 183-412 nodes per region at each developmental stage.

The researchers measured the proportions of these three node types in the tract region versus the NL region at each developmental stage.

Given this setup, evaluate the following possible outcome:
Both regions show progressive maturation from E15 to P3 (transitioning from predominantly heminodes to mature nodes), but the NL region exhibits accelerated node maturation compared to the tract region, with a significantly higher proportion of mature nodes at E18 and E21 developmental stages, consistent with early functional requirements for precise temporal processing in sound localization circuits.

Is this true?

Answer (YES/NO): NO